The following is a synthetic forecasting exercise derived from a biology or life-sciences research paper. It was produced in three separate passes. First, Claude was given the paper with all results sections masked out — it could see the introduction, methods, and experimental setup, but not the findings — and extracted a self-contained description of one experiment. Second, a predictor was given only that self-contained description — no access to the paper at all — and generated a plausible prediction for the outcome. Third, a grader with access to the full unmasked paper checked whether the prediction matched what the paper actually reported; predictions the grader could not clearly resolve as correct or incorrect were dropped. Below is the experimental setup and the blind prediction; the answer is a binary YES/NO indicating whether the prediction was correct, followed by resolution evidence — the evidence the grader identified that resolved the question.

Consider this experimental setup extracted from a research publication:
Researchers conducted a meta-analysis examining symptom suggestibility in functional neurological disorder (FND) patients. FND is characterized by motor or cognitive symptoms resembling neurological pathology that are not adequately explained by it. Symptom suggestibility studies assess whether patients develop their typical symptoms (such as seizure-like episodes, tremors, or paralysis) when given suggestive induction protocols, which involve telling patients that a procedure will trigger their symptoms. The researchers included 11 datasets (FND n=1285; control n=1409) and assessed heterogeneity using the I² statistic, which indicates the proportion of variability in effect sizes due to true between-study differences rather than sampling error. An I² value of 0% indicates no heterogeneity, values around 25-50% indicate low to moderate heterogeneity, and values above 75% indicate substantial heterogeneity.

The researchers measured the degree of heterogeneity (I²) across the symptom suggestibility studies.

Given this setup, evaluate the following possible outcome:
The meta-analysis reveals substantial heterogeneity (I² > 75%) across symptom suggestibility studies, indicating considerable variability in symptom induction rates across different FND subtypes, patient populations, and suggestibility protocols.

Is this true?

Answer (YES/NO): YES